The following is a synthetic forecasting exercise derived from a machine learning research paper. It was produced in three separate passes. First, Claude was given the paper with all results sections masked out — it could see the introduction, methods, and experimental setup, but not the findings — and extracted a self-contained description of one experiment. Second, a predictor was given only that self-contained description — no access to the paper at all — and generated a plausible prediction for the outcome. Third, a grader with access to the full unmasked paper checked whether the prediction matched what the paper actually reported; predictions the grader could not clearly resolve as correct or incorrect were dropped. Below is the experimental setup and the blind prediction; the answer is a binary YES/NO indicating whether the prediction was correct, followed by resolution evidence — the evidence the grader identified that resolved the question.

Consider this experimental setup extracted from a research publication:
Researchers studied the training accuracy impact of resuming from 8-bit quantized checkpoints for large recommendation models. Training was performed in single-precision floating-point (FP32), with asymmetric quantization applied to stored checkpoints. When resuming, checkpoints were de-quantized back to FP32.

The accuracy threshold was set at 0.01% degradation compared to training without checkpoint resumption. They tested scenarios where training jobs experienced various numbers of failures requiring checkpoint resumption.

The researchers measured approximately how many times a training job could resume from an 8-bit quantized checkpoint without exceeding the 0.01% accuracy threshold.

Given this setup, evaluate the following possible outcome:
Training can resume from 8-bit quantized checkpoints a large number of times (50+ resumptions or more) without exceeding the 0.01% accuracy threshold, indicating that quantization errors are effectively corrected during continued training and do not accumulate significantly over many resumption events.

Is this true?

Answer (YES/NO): YES